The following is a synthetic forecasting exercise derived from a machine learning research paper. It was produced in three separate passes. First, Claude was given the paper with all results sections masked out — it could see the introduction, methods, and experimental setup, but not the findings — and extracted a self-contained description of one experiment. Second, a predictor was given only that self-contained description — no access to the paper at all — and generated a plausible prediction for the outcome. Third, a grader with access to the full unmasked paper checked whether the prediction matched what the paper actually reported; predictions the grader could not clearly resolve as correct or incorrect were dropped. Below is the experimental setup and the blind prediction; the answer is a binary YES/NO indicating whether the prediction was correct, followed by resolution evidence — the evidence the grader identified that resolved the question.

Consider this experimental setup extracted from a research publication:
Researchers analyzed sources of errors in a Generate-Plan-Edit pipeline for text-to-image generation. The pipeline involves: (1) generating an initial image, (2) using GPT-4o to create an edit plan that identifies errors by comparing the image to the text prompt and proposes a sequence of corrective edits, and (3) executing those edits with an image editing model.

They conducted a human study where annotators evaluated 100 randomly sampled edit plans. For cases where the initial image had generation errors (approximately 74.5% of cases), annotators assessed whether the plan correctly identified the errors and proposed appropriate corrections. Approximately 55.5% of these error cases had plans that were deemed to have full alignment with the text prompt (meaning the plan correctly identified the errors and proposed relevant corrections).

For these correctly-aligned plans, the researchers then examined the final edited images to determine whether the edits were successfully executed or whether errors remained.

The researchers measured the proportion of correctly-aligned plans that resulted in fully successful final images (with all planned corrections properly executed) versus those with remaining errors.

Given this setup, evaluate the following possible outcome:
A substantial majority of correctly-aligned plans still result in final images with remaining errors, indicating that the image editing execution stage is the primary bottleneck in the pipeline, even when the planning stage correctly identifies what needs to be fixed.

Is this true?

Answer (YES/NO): YES